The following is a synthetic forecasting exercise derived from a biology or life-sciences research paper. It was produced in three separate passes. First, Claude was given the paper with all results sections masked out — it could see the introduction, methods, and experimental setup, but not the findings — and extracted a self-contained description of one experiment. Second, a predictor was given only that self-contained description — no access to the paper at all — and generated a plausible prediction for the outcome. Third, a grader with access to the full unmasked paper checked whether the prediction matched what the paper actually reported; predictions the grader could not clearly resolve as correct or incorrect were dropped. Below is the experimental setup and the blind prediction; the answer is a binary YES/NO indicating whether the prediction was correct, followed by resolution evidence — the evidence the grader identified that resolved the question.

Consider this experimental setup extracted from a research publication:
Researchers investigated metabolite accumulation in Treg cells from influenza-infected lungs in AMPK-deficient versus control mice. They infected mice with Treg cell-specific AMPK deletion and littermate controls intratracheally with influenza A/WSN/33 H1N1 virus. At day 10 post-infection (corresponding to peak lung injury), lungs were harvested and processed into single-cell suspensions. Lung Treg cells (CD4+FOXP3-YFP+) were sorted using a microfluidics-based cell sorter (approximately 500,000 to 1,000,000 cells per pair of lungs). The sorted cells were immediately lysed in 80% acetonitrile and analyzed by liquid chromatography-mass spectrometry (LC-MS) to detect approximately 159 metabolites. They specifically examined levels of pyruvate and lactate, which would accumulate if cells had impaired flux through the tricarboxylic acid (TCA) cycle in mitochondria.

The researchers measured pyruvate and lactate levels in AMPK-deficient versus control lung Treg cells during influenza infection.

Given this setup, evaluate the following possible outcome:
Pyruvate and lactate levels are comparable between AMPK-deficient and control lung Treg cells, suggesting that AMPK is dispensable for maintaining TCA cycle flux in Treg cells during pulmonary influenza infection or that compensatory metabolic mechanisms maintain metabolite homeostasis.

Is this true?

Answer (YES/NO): NO